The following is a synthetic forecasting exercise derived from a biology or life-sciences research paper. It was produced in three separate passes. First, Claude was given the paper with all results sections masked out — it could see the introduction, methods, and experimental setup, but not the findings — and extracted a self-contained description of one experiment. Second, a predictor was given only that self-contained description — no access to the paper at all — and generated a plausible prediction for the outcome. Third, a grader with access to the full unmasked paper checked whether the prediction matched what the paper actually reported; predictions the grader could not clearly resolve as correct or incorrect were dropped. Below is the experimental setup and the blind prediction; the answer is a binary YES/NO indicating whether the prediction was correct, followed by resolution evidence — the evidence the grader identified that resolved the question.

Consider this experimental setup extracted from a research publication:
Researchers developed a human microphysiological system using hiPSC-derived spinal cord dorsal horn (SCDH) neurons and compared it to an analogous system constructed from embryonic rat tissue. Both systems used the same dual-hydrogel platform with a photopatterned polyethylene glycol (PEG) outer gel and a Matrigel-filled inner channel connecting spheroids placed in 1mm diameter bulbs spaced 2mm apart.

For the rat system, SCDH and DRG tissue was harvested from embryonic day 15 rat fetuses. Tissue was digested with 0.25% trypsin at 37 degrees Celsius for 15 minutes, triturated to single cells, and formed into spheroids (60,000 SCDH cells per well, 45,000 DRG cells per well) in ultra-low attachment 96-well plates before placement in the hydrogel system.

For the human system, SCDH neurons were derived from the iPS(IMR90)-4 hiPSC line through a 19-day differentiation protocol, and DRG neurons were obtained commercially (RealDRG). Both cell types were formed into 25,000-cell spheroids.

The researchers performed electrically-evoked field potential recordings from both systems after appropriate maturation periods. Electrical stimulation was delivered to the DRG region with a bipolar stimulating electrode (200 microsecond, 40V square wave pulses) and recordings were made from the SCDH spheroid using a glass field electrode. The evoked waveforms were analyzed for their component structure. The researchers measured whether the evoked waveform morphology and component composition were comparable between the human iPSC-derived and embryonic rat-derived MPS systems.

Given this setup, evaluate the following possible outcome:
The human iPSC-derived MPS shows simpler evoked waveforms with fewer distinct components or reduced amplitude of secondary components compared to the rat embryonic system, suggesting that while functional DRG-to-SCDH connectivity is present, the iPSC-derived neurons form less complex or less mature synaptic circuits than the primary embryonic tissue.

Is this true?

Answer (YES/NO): NO